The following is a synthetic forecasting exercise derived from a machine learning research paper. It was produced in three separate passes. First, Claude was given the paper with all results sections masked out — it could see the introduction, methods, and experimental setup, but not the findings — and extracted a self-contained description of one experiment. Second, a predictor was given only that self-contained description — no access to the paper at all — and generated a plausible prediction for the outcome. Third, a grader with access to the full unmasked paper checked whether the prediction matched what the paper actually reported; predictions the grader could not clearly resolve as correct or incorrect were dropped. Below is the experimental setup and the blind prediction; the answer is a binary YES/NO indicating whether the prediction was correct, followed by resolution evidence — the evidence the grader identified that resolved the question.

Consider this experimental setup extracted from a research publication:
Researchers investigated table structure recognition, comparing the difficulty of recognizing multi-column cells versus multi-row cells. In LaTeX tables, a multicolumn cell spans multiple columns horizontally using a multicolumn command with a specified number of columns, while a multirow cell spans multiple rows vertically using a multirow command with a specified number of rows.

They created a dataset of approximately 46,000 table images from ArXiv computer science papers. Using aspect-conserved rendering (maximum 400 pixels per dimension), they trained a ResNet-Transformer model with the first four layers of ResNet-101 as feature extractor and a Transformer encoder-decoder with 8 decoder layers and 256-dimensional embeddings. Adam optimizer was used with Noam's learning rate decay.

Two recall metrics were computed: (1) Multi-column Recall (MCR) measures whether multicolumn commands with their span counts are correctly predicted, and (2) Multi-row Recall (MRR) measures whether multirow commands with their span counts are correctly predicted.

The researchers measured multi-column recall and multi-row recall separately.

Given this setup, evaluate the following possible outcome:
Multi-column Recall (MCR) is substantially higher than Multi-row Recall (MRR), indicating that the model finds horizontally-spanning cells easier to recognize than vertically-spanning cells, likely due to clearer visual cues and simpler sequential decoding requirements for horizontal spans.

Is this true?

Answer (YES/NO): YES